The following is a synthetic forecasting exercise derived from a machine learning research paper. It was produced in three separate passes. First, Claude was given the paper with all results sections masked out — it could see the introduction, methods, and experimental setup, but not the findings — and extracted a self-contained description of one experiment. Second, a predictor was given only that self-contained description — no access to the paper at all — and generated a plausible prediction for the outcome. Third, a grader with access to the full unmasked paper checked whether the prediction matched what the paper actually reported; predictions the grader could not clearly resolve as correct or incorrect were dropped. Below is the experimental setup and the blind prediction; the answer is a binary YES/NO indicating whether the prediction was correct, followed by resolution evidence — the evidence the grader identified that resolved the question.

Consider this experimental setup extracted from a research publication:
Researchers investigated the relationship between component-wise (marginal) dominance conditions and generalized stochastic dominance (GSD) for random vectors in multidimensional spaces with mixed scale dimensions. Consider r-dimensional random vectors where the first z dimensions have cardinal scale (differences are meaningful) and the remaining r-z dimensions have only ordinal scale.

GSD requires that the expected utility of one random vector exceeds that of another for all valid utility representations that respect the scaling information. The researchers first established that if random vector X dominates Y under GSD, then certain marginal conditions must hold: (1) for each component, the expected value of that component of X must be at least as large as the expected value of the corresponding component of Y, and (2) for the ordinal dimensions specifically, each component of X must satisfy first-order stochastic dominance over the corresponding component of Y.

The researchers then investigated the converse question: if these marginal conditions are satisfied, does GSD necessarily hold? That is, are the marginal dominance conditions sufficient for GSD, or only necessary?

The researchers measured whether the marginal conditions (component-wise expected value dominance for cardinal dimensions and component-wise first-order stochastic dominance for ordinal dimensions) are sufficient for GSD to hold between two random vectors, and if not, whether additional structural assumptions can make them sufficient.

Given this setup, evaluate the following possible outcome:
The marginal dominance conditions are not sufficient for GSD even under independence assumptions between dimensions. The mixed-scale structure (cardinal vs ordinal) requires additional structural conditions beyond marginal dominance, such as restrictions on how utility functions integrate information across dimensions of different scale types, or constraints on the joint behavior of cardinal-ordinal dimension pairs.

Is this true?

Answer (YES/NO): NO